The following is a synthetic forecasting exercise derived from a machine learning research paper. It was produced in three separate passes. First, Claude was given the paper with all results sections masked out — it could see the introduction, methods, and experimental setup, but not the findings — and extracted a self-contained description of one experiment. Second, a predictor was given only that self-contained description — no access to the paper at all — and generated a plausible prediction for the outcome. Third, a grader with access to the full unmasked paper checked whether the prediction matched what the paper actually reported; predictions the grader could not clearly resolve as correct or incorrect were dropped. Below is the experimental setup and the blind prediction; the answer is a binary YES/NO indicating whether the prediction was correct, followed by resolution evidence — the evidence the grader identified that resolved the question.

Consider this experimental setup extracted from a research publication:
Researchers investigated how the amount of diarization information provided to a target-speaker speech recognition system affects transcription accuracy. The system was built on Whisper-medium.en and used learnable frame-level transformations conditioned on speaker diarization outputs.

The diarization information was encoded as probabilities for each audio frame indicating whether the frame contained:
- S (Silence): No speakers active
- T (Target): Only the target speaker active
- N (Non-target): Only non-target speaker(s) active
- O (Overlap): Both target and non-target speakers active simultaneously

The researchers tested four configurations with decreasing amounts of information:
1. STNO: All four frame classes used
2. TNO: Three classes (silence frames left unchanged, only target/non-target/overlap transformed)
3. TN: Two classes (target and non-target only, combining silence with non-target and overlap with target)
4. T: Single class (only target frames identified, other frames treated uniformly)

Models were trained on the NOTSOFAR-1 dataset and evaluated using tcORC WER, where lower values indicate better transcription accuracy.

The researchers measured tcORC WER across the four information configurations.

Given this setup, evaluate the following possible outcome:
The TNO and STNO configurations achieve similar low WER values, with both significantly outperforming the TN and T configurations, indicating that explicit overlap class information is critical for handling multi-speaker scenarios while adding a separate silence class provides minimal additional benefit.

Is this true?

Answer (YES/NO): NO